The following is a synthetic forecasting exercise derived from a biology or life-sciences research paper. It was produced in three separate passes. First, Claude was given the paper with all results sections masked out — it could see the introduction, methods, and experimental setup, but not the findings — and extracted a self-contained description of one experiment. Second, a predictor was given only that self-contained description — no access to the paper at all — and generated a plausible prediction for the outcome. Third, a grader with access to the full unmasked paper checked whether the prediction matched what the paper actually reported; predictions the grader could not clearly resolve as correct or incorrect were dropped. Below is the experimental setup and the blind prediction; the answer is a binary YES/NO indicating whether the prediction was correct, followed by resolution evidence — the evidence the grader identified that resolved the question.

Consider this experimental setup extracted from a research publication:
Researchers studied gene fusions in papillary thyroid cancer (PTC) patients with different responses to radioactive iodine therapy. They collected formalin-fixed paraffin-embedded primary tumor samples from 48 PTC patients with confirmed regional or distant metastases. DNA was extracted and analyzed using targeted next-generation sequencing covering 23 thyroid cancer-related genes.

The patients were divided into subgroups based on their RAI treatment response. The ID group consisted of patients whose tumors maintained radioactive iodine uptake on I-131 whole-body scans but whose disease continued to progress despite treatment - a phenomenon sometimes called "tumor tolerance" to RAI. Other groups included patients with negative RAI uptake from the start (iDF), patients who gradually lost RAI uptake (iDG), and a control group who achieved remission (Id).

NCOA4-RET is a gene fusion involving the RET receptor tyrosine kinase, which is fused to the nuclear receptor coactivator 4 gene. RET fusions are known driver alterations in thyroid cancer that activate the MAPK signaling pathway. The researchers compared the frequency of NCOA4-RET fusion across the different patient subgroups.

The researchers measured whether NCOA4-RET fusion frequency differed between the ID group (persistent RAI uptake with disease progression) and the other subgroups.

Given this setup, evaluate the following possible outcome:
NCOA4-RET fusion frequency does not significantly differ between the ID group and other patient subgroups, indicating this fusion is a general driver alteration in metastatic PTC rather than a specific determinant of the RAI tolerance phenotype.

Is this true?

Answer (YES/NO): NO